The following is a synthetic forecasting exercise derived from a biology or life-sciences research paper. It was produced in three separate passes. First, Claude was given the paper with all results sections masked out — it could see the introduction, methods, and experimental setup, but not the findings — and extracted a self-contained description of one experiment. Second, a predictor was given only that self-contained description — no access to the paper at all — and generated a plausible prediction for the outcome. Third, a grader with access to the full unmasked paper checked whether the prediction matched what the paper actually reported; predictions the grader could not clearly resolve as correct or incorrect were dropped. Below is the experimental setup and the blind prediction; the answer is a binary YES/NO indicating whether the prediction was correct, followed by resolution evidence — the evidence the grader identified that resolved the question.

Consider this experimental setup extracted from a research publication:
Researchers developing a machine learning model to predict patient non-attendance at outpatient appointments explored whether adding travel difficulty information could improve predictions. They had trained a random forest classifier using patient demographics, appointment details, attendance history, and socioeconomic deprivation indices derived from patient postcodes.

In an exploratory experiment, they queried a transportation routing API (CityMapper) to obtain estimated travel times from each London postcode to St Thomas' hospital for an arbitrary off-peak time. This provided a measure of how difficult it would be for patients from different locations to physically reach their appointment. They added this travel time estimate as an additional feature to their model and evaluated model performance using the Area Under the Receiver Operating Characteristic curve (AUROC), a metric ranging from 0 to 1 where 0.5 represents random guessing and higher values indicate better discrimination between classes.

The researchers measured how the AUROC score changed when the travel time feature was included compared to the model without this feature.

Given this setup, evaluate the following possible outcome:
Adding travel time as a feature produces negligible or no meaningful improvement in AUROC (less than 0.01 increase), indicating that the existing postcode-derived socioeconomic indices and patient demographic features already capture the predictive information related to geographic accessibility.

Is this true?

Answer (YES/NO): NO